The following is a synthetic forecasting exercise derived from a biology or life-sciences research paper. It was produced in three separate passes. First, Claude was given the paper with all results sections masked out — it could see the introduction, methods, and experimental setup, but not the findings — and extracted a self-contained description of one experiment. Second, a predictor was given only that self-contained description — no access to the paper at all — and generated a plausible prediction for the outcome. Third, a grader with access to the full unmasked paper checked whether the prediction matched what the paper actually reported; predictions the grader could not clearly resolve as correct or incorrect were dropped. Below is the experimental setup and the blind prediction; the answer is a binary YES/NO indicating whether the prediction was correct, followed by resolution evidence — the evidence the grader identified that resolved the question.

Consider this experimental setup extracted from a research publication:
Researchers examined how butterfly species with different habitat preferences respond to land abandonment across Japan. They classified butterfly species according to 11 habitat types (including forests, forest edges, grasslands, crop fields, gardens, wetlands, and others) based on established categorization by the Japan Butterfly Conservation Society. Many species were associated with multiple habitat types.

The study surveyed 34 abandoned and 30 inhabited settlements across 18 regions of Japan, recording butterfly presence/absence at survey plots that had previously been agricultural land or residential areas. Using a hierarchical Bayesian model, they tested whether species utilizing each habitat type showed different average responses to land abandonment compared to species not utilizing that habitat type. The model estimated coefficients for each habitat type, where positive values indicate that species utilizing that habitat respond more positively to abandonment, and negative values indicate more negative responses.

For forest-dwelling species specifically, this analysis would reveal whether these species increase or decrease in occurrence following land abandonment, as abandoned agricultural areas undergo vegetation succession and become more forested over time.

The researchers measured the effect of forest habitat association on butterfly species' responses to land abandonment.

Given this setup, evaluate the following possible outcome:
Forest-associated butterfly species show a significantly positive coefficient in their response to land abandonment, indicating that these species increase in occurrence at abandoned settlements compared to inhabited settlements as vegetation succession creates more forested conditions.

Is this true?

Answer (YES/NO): YES